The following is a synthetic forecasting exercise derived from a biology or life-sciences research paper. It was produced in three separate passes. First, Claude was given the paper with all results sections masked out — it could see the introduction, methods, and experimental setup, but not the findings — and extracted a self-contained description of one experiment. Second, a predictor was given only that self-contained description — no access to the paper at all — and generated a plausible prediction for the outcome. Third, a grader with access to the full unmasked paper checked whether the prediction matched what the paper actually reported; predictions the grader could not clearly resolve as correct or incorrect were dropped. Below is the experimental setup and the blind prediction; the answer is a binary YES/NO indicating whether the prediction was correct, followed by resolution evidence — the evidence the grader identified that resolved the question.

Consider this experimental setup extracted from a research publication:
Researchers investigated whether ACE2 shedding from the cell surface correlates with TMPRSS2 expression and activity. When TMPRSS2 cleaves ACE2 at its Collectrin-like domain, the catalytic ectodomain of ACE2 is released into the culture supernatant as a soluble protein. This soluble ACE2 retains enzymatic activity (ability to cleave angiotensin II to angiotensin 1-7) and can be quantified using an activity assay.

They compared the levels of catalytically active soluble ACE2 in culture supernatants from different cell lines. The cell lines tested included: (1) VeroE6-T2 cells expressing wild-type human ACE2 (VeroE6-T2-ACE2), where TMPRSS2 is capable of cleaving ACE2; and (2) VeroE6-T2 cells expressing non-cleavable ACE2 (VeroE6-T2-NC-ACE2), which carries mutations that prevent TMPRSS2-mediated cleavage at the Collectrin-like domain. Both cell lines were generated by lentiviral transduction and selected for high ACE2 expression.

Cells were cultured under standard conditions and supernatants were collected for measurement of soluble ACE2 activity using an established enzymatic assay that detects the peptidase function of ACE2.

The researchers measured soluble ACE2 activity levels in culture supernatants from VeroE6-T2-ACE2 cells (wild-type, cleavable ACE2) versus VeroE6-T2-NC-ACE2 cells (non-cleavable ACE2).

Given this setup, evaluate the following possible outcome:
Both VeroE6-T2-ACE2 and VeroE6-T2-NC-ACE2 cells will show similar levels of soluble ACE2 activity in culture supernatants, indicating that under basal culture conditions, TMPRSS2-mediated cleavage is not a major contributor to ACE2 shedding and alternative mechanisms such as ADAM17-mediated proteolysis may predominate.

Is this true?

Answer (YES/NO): NO